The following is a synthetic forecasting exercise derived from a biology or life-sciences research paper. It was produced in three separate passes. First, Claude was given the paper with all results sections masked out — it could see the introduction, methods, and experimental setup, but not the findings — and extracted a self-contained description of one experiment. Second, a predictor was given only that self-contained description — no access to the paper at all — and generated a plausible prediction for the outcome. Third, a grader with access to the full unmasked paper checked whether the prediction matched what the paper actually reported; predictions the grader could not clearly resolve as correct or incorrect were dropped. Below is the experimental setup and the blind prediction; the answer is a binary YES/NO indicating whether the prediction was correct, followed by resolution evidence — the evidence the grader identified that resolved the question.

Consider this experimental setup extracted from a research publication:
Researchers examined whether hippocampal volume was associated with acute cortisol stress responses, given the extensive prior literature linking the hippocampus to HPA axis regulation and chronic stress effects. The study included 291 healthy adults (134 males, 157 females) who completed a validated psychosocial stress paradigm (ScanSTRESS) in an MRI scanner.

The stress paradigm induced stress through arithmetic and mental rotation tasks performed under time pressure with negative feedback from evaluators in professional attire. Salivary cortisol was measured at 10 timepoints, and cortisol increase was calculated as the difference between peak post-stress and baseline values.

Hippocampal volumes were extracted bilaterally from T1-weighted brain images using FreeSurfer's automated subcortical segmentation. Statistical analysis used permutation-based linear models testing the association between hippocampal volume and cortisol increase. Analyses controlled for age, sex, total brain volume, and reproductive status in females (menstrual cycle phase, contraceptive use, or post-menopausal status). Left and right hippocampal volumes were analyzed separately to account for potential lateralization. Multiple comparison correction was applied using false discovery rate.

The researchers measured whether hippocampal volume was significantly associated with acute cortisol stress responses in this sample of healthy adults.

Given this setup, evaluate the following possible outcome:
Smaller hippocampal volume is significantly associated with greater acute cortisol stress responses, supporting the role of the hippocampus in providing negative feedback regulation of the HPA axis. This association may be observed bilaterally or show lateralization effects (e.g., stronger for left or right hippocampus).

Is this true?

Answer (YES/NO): NO